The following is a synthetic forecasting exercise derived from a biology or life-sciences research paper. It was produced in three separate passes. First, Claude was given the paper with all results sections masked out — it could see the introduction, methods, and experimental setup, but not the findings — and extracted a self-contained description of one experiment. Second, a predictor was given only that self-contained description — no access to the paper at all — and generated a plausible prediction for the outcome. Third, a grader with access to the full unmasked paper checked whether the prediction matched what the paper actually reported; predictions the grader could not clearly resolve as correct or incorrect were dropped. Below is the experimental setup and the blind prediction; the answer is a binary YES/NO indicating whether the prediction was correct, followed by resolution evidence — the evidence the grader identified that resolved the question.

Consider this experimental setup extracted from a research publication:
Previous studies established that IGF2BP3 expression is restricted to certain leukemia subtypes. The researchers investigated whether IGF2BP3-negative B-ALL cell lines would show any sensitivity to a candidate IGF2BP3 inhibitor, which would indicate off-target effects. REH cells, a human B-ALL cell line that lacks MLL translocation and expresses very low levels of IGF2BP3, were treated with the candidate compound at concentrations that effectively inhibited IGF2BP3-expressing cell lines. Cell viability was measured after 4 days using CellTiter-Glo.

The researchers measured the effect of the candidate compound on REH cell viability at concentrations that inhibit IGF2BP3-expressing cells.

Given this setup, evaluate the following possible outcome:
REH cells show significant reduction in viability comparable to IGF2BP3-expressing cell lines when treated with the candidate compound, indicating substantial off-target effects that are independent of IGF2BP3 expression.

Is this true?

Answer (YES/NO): NO